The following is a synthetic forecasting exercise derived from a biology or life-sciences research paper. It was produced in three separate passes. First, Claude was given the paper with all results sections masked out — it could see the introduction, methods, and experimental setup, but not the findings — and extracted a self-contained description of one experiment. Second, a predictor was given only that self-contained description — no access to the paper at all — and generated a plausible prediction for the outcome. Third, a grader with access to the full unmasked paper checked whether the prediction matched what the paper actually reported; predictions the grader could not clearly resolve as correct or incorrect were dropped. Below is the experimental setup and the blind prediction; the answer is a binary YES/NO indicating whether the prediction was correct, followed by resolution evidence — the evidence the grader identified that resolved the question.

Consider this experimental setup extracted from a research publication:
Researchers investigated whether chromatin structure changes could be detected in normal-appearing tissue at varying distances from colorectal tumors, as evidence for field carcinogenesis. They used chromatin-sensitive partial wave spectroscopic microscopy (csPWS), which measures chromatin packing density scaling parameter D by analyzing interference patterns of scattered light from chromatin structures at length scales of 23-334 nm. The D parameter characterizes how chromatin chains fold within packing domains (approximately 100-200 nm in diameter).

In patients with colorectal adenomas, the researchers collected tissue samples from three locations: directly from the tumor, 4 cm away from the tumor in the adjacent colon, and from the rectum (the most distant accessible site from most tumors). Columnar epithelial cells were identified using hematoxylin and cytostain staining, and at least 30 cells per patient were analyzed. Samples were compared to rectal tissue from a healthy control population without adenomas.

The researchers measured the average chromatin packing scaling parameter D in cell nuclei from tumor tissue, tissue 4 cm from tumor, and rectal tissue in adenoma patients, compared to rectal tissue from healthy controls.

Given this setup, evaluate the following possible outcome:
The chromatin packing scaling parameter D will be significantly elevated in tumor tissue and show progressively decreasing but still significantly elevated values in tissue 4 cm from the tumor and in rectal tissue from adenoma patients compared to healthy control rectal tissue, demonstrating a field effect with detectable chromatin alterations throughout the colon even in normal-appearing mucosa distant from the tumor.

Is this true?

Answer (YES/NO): NO